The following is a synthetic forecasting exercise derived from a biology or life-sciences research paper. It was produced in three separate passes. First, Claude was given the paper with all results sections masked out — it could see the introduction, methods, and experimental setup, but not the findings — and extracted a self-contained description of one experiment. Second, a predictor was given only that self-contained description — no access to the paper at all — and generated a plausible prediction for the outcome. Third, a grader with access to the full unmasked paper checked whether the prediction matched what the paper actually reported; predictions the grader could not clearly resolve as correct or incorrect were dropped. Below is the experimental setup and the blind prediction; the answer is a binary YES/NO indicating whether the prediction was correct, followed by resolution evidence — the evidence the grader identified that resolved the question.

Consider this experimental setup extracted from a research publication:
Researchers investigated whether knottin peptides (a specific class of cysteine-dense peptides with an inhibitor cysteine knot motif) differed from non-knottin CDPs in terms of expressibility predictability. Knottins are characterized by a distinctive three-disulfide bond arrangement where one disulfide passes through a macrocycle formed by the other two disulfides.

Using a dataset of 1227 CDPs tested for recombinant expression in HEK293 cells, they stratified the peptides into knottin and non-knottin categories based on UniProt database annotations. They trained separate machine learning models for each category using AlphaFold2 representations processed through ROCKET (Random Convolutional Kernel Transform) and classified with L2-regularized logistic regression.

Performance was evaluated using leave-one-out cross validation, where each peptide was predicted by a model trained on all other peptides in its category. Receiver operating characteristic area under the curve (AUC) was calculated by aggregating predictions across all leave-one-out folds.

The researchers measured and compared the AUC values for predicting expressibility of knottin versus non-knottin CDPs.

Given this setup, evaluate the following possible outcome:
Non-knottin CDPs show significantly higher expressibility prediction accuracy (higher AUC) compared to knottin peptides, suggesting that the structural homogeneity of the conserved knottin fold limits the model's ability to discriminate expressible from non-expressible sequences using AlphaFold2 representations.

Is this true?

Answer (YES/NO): NO